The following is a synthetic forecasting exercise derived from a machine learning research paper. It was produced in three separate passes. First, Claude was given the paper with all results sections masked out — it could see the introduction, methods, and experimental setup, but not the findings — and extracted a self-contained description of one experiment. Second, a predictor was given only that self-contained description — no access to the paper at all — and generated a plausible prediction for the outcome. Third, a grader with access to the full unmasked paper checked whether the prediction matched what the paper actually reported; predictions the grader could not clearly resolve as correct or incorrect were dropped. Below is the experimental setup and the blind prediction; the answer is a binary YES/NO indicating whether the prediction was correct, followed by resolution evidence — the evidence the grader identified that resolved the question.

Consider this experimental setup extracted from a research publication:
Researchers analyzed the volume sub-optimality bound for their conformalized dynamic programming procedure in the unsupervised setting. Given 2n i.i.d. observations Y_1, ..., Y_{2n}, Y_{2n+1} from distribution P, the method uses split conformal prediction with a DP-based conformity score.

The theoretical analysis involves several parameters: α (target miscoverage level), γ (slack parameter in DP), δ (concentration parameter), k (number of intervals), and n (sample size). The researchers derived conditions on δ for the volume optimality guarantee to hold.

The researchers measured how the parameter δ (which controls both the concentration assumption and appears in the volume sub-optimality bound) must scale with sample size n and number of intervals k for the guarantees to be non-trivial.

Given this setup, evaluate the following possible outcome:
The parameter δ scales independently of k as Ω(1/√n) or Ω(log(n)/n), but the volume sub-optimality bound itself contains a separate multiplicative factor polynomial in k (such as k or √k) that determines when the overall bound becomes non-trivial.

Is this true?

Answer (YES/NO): NO